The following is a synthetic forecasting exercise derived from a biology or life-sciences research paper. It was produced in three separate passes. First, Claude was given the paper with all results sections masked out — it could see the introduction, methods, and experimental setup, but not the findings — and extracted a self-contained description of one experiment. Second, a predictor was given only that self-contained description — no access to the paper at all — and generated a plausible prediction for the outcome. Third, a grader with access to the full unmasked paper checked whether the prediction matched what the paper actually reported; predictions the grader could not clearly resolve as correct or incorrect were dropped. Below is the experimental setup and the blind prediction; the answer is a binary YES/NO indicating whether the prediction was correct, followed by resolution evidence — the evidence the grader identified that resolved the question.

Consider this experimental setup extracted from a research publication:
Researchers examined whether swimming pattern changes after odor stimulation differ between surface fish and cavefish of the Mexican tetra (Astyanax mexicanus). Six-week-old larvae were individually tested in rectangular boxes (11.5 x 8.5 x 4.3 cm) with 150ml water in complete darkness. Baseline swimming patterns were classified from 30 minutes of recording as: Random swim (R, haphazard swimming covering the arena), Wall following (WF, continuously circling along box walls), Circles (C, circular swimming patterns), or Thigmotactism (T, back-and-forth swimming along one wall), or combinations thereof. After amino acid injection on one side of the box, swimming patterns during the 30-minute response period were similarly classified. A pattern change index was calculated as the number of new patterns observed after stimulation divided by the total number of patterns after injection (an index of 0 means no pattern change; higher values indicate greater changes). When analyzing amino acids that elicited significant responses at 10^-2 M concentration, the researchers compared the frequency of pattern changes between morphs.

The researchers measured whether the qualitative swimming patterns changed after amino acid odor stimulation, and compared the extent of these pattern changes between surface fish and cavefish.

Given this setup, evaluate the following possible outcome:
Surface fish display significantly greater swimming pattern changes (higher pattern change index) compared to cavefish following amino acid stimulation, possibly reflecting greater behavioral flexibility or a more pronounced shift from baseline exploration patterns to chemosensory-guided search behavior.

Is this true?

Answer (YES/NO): NO